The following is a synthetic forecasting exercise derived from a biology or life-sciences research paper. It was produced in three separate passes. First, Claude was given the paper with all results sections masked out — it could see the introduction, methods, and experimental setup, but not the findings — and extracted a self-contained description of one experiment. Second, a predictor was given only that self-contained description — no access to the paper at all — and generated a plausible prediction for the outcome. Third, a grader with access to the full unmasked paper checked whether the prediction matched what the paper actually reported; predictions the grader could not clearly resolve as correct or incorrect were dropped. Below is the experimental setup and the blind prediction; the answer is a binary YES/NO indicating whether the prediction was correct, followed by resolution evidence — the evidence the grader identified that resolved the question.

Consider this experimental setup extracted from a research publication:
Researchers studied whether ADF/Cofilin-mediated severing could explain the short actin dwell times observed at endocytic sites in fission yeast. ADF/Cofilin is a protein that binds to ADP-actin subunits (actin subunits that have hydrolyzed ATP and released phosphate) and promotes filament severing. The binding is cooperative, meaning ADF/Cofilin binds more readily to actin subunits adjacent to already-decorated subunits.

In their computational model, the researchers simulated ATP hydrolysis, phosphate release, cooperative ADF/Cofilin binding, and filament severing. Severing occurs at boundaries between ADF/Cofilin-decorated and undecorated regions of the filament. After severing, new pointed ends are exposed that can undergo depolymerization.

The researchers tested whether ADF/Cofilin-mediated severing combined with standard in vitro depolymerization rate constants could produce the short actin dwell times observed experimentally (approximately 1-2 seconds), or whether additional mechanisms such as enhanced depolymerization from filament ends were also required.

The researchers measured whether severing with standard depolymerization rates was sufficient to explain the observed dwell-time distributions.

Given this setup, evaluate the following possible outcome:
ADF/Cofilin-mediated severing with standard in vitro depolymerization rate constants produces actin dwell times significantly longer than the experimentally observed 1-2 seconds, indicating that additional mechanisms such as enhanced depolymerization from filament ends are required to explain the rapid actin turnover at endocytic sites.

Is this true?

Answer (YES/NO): YES